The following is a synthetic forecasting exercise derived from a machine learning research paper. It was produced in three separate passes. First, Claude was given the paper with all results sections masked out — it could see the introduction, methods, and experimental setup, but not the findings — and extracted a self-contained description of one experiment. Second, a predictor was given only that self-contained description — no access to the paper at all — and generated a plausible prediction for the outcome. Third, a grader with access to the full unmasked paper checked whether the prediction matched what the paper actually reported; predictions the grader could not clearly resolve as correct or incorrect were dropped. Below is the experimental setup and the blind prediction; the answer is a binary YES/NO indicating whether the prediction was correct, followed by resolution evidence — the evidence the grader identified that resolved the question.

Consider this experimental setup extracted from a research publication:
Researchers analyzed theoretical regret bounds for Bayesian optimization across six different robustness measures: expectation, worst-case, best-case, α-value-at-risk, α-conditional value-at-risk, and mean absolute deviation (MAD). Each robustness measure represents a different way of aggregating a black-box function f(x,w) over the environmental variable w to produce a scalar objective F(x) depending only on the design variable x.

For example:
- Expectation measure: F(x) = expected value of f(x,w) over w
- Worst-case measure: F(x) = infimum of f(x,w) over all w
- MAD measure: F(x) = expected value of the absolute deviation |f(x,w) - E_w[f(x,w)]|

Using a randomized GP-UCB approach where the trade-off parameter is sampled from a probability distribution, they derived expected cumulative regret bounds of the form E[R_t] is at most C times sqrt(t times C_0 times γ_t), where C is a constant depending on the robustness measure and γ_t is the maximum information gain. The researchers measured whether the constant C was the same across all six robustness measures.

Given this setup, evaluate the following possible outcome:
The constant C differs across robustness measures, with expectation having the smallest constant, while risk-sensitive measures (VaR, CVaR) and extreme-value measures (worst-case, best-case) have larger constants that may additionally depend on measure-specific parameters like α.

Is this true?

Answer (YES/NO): NO